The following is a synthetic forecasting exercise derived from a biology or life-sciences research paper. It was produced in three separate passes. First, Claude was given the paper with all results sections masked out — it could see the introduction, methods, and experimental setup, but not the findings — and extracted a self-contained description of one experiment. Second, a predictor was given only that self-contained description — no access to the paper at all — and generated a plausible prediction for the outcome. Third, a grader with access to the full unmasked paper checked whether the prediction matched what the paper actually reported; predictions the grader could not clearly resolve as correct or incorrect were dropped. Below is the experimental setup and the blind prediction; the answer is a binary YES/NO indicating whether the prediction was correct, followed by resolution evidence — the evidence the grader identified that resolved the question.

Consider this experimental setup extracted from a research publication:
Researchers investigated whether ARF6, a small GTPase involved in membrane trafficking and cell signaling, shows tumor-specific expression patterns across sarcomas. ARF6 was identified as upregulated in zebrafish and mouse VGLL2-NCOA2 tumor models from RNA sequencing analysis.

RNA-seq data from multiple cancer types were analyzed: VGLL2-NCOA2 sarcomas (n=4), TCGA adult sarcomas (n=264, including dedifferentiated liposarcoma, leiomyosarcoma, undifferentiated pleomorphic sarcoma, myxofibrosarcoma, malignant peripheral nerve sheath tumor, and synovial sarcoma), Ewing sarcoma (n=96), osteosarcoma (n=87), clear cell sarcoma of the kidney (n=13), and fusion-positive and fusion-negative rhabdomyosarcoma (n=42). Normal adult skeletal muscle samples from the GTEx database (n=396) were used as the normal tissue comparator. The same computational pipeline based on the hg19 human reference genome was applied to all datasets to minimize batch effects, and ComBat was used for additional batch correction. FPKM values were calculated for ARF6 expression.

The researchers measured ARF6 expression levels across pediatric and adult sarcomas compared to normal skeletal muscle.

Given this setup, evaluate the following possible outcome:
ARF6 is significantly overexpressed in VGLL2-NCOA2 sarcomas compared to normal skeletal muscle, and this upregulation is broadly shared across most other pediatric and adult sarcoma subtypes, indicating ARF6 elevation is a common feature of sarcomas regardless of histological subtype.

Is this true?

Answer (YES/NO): NO